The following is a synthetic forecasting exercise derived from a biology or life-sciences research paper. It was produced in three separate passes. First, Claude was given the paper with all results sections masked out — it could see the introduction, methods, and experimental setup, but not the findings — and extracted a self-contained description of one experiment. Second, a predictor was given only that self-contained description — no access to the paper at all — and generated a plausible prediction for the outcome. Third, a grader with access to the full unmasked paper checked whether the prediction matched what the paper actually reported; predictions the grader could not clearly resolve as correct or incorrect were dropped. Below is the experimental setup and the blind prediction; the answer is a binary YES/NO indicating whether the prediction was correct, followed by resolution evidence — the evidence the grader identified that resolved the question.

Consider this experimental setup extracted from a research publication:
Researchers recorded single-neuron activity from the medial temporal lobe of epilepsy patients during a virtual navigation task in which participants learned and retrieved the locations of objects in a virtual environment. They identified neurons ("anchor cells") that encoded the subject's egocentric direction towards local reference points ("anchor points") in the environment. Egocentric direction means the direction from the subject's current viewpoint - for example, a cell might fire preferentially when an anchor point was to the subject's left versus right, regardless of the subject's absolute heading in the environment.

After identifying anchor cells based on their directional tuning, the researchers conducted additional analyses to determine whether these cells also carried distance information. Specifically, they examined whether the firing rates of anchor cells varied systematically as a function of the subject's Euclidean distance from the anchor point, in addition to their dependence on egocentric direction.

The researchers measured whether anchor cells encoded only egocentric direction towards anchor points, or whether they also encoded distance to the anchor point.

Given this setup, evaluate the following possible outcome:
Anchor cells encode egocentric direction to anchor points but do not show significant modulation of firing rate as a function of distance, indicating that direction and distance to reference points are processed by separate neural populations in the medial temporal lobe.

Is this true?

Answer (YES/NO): NO